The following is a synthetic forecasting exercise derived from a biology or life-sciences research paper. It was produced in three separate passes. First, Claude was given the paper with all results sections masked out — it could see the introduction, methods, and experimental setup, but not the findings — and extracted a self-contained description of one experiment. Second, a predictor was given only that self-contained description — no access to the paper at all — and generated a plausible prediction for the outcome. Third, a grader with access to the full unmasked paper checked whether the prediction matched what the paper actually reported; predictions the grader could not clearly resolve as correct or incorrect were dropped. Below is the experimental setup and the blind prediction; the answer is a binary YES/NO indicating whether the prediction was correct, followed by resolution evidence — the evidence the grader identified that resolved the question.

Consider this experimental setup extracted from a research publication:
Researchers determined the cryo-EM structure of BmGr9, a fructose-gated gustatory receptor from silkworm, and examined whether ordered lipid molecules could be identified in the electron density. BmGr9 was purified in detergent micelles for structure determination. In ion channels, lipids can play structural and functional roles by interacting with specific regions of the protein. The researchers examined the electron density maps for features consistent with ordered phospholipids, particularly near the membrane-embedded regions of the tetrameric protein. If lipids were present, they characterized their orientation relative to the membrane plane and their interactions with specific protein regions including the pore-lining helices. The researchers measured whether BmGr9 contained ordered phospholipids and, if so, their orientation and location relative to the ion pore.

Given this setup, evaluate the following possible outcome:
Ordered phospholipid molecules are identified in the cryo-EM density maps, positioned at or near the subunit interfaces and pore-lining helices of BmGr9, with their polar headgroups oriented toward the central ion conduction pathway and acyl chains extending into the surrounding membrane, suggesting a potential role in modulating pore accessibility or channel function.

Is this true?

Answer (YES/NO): NO